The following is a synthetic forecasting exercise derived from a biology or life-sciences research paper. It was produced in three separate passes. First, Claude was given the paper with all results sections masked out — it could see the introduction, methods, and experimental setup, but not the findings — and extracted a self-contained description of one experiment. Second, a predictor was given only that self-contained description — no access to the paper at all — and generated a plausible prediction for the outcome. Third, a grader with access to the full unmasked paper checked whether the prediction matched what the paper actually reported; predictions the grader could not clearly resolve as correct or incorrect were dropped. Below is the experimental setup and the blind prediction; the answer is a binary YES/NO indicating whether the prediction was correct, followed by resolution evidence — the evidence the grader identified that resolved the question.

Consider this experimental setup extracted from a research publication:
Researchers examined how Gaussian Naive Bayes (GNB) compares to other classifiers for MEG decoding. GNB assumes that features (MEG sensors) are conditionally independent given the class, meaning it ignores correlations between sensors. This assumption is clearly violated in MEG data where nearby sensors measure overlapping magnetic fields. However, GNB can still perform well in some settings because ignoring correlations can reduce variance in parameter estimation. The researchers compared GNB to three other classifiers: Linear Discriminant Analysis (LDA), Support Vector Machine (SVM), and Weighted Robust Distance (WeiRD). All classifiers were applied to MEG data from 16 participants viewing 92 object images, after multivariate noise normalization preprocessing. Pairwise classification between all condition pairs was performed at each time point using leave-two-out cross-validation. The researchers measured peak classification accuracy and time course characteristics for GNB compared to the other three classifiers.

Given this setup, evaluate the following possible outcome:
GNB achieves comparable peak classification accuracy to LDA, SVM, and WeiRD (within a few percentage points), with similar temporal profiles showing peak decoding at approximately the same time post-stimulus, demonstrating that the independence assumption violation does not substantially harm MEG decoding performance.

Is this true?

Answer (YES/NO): NO